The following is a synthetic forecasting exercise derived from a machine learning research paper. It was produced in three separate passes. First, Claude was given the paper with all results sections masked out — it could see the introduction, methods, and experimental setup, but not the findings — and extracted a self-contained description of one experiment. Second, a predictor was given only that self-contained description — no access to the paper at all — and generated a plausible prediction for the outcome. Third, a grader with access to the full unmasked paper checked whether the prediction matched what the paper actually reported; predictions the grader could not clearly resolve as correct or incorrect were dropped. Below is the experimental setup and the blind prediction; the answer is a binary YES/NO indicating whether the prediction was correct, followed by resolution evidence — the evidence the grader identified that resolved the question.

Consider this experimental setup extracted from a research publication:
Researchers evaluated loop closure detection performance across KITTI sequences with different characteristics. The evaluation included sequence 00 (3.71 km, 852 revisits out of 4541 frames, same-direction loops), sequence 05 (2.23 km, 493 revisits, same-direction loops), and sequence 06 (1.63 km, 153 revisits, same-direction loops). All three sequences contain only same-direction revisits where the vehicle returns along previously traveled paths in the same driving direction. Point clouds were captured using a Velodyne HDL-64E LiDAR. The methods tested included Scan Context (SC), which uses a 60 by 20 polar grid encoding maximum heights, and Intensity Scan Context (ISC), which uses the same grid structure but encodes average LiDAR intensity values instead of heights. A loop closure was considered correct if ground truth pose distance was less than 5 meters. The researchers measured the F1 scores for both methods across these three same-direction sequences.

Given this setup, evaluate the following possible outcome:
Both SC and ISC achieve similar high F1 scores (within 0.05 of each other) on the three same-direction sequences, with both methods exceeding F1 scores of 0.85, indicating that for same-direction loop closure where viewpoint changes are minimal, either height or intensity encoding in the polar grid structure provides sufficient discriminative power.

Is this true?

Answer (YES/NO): NO